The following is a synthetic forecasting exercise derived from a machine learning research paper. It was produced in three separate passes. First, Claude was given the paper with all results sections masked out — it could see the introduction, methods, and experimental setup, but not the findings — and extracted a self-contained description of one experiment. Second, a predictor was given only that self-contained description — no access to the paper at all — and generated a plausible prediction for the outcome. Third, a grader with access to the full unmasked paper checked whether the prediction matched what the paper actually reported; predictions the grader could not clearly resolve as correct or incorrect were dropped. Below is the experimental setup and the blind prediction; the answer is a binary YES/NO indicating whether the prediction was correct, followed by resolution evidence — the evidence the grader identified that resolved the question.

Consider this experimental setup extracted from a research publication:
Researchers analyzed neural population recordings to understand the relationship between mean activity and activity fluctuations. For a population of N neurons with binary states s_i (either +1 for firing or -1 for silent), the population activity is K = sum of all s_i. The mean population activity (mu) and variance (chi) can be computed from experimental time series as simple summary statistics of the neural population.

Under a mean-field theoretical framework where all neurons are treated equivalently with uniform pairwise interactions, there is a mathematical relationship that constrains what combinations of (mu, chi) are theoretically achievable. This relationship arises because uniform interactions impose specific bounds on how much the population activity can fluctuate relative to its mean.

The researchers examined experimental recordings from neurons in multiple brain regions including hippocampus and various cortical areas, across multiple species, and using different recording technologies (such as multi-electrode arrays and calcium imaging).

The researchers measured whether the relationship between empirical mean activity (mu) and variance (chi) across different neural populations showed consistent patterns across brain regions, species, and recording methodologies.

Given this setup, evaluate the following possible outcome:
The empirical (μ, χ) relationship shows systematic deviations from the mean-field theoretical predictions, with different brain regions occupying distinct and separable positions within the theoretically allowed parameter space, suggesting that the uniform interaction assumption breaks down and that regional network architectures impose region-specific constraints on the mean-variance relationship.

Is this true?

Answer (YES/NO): NO